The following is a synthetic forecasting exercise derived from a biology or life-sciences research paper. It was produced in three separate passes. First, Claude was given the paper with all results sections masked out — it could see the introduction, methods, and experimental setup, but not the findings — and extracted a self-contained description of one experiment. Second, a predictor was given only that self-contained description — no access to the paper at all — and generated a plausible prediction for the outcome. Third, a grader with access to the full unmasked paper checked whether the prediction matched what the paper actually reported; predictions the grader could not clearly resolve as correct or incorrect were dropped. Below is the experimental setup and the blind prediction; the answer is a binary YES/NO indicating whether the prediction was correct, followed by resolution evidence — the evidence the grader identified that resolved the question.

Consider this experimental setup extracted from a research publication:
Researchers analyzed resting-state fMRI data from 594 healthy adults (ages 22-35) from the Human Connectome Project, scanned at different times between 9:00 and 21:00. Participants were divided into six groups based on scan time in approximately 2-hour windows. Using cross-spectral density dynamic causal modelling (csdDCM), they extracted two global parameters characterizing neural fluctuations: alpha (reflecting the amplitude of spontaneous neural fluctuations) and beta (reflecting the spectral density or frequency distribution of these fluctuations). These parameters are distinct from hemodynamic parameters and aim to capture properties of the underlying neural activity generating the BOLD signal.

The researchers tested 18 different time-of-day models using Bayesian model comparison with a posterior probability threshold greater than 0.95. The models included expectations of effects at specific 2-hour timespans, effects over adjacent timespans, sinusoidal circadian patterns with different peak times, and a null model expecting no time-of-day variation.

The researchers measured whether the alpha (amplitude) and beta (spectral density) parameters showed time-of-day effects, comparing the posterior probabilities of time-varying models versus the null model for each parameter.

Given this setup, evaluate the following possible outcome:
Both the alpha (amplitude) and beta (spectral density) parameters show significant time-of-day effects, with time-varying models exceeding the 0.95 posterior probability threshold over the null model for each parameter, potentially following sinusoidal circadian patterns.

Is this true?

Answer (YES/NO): NO